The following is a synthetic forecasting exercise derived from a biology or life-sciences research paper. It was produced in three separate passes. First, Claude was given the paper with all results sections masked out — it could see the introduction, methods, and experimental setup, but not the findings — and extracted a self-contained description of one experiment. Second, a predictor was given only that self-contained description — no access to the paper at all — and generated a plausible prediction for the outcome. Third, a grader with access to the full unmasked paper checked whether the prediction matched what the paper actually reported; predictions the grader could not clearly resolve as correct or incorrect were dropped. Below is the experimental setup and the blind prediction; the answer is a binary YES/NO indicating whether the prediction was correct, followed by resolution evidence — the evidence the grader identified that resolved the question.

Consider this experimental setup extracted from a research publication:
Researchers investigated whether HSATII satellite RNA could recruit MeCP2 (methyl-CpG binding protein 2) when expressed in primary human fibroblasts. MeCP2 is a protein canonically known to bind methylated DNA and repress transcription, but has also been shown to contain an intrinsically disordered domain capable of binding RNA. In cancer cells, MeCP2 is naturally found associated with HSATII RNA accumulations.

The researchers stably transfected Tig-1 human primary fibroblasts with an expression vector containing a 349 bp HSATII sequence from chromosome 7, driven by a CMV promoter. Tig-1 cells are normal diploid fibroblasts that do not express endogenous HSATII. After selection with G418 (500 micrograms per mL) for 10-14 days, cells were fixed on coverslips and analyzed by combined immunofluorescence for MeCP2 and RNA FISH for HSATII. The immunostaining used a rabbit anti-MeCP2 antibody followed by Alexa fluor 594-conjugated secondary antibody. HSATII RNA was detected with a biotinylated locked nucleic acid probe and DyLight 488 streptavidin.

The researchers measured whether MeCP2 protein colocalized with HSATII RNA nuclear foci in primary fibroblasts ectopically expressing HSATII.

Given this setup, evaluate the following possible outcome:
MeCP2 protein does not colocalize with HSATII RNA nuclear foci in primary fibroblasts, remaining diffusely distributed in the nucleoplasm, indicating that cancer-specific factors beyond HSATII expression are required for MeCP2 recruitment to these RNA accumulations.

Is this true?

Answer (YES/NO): NO